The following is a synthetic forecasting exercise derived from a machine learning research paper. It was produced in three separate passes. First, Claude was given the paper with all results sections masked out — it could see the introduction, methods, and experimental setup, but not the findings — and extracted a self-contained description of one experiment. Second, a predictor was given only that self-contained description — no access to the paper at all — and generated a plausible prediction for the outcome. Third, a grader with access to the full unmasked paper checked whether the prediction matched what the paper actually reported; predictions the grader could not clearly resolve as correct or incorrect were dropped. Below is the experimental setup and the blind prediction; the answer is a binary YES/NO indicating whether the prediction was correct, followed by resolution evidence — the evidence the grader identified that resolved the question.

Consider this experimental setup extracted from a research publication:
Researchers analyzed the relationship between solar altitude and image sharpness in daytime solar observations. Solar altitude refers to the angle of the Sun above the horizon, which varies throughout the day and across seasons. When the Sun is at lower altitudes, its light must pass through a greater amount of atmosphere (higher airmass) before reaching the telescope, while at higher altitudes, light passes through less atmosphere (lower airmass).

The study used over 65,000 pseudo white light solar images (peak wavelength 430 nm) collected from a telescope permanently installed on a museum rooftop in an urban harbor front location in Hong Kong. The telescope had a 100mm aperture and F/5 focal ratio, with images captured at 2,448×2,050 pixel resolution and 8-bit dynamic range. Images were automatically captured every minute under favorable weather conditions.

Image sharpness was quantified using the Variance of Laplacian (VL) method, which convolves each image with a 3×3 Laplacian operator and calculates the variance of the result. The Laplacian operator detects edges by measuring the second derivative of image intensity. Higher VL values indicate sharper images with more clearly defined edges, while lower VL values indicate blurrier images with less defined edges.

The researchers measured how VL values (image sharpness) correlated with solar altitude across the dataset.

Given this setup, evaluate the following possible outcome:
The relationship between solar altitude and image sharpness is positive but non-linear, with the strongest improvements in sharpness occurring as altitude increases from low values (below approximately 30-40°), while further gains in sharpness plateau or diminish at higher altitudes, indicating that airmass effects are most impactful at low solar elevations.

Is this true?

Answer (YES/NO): YES